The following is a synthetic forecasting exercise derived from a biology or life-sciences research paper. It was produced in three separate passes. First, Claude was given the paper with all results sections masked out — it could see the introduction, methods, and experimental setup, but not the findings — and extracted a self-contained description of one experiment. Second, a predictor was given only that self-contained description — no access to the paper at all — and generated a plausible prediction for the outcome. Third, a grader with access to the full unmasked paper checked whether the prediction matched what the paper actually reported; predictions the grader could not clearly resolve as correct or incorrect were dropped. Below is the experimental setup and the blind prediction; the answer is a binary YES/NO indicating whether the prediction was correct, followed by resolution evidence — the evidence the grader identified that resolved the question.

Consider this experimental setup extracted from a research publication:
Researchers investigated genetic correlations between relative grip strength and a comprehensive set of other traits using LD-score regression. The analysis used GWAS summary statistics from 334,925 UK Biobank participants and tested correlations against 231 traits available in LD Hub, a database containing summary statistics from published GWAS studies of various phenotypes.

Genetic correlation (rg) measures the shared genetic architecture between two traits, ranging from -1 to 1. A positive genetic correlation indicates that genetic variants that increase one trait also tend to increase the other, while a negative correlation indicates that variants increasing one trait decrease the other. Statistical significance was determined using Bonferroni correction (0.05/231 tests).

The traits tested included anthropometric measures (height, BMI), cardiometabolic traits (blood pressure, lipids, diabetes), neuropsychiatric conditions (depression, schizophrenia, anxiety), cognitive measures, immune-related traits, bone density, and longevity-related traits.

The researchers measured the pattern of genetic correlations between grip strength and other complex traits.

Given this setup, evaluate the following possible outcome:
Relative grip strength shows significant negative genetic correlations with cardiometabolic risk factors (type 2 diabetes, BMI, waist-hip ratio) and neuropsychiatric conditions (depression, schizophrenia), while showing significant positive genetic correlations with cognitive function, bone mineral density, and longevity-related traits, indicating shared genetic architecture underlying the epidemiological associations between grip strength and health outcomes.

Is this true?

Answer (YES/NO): NO